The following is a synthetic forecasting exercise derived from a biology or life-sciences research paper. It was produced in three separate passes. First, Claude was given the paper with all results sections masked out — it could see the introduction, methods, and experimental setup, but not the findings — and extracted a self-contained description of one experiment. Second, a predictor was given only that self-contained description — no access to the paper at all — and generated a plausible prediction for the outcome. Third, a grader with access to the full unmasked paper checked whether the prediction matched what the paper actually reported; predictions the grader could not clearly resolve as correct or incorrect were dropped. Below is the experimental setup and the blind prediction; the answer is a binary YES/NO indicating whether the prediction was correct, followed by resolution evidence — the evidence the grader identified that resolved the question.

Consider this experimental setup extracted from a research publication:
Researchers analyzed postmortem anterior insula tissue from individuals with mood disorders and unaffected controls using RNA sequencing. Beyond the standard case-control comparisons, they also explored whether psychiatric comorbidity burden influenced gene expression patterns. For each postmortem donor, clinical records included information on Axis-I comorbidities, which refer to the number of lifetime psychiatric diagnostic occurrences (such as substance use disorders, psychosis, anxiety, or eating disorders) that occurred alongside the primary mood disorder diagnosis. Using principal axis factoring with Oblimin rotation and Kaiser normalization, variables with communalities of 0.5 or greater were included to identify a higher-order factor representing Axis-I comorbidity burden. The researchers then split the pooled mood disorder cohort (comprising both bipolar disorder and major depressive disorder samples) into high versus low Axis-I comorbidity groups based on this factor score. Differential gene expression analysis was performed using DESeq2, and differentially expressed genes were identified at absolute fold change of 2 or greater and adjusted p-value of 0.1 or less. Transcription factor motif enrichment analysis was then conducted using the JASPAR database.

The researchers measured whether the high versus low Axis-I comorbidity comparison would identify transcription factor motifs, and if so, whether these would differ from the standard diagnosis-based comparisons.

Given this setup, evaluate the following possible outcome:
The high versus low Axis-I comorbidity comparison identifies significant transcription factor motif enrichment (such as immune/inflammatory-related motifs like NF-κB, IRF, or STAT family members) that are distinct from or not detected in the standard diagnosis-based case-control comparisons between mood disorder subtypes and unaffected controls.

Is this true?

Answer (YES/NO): YES